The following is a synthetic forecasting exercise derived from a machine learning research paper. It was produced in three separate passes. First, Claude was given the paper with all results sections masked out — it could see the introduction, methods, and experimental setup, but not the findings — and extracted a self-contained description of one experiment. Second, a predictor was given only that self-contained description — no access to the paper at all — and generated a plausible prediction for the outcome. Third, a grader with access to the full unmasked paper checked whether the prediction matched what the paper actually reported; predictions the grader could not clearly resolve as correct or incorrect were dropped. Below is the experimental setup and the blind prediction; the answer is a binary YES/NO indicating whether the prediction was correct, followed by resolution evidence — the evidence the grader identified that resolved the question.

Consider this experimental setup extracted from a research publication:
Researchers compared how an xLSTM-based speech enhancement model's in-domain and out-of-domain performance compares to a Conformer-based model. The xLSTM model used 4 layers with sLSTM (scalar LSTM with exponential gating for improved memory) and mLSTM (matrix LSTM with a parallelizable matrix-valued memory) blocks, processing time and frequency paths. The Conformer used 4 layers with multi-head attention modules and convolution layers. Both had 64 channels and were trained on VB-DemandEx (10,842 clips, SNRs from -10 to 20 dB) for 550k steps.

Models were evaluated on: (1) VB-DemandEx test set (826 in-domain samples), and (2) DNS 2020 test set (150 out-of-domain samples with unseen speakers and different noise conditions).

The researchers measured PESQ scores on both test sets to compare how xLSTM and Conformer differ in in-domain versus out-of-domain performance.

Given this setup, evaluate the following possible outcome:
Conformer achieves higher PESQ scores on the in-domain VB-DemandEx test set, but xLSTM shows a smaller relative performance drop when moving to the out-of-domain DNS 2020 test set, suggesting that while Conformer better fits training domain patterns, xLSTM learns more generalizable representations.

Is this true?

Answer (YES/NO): NO